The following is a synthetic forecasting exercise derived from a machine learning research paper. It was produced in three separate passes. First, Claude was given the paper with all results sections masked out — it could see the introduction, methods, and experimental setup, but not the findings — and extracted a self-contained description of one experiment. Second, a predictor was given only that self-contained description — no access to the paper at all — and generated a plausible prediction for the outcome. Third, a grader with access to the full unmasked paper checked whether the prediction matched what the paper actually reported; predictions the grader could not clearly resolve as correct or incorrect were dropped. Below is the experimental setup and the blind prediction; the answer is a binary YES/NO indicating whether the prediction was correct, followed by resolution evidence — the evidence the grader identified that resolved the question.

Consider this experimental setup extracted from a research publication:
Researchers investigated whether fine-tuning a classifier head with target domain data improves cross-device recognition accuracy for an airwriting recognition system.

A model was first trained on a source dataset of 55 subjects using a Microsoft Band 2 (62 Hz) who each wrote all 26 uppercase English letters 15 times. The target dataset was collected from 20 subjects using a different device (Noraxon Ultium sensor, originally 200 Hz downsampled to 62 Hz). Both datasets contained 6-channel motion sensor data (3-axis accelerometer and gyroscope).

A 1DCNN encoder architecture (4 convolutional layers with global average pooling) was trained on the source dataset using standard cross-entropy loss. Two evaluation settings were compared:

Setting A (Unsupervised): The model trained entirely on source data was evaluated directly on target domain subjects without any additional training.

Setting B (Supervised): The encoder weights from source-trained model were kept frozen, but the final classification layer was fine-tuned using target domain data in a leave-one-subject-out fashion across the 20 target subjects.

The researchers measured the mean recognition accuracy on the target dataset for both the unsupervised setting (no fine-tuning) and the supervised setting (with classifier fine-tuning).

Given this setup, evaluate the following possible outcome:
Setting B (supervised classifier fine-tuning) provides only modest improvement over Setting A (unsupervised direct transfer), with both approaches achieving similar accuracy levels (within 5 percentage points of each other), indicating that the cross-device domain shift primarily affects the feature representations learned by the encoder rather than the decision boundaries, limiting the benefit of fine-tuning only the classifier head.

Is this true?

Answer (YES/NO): NO